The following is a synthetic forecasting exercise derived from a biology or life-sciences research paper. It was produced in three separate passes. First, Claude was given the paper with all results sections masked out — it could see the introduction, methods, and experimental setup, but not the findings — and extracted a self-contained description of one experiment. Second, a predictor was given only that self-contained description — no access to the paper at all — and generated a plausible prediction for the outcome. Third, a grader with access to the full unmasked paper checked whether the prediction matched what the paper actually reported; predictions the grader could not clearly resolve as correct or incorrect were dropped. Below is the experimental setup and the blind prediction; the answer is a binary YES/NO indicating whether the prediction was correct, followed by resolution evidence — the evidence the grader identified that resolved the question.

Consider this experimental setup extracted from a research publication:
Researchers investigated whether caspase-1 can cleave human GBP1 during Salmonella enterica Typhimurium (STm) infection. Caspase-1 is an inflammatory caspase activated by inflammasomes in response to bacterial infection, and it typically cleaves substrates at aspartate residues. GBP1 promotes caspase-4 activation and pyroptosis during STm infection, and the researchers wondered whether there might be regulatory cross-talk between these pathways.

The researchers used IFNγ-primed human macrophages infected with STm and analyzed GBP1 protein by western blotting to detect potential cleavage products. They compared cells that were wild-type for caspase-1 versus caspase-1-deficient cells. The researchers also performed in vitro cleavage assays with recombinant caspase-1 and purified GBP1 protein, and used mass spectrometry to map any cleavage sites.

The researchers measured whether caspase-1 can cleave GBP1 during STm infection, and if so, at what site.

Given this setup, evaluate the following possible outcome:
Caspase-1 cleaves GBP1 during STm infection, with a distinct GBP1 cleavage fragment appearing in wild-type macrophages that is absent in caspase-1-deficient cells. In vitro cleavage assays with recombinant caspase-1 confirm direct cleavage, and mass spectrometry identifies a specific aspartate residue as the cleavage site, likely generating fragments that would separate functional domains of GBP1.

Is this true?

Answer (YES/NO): NO